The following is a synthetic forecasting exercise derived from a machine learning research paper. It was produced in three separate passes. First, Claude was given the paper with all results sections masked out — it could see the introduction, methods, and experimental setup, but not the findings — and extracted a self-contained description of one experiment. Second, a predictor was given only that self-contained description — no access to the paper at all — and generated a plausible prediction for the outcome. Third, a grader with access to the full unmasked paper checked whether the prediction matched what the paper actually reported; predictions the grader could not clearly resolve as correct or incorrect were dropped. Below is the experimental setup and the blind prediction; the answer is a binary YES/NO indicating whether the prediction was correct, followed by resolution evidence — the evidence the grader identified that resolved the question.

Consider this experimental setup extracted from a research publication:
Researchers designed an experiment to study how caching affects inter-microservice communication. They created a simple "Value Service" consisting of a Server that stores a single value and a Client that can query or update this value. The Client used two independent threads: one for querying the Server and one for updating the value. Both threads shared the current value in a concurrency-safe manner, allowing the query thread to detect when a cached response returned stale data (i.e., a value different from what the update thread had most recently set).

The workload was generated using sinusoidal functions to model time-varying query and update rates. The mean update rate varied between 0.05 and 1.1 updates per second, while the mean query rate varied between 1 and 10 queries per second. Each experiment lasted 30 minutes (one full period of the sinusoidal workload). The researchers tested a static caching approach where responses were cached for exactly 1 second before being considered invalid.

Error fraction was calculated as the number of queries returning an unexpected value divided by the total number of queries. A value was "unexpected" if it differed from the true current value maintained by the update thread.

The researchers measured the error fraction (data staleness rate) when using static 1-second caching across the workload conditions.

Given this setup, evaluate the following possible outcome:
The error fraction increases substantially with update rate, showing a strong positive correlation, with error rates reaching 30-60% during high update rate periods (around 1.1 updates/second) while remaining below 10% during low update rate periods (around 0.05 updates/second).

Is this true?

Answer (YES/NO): NO